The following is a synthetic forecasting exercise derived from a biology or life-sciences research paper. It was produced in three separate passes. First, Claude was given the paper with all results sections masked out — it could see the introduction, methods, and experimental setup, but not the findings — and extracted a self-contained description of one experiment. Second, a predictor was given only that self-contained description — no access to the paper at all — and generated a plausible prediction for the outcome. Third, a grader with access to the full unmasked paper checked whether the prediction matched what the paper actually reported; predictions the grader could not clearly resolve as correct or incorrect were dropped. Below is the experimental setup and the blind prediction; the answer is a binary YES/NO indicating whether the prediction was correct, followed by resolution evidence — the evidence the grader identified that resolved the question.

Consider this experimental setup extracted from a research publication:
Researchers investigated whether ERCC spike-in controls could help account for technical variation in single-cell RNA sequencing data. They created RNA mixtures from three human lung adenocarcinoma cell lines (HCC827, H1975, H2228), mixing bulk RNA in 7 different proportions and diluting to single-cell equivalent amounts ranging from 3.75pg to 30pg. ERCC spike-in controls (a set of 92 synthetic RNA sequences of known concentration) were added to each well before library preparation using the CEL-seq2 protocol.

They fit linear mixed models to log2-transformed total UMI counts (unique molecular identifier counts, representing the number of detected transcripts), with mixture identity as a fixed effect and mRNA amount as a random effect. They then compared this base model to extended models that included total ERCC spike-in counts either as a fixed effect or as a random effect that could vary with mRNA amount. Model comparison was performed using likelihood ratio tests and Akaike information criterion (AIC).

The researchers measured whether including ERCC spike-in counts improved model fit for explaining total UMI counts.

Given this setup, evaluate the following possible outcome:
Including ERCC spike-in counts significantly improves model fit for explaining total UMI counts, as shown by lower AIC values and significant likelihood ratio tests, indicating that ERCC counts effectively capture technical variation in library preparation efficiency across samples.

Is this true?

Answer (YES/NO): YES